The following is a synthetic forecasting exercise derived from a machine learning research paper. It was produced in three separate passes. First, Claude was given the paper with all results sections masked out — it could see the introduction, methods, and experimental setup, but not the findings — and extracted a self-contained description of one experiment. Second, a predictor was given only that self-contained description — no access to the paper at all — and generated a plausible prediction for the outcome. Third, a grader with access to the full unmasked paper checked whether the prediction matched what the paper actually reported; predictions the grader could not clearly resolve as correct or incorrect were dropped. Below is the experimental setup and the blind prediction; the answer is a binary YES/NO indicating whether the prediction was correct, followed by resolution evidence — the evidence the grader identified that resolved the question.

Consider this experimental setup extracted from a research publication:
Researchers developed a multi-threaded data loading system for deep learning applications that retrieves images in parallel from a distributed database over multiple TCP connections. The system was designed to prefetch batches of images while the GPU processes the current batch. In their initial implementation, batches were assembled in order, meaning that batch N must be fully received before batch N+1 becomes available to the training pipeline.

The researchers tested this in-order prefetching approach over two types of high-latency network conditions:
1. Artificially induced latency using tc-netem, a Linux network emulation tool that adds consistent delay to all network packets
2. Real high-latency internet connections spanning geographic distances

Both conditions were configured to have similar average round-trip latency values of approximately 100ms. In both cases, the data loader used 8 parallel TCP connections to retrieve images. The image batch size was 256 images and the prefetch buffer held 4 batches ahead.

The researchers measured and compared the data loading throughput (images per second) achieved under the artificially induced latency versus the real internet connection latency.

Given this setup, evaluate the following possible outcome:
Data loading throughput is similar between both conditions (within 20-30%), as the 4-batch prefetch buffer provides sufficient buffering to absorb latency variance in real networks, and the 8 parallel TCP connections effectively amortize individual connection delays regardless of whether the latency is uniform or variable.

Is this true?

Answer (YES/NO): NO